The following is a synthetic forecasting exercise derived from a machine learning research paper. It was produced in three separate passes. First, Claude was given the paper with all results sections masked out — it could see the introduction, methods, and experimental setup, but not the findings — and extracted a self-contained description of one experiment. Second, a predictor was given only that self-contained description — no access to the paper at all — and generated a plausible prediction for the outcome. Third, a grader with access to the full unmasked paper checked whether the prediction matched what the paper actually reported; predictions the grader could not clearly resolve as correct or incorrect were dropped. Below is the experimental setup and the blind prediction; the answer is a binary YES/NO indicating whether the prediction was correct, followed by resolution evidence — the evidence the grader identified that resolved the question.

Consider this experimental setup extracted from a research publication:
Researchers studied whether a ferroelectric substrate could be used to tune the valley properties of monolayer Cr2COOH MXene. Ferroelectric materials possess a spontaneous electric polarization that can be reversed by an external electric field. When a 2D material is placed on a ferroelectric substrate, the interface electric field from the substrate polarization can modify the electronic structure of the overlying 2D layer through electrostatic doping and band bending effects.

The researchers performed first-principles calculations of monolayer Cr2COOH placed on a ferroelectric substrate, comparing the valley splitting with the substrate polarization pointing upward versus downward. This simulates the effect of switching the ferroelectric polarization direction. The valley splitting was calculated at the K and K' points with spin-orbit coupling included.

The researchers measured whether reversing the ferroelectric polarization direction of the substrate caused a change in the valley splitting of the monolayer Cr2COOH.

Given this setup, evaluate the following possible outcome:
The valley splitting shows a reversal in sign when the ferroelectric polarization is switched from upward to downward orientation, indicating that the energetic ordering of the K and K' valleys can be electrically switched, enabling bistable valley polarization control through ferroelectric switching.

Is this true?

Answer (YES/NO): NO